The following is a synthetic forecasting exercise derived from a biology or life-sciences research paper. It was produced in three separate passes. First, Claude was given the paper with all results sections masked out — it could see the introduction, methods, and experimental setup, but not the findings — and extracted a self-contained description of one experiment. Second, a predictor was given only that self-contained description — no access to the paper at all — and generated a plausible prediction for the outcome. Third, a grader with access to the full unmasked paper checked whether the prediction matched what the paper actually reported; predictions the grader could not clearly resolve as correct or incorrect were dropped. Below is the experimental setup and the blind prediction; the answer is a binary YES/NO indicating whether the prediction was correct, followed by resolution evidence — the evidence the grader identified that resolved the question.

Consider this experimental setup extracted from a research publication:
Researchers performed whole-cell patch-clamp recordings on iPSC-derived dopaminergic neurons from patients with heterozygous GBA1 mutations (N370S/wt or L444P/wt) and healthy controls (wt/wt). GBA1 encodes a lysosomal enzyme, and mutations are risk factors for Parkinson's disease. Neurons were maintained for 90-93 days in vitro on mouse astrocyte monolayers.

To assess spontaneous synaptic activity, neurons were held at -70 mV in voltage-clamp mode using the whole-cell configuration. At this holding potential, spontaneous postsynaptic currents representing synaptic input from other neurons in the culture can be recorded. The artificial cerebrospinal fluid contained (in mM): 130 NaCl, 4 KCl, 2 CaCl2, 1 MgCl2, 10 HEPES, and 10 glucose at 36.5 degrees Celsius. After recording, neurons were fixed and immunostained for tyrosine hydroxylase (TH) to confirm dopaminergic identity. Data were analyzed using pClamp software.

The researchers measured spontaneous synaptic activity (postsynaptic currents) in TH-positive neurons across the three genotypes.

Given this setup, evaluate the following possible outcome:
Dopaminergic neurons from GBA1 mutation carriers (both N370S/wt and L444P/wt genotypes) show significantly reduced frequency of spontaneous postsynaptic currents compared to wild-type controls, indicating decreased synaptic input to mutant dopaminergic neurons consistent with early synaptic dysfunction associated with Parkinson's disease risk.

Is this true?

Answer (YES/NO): NO